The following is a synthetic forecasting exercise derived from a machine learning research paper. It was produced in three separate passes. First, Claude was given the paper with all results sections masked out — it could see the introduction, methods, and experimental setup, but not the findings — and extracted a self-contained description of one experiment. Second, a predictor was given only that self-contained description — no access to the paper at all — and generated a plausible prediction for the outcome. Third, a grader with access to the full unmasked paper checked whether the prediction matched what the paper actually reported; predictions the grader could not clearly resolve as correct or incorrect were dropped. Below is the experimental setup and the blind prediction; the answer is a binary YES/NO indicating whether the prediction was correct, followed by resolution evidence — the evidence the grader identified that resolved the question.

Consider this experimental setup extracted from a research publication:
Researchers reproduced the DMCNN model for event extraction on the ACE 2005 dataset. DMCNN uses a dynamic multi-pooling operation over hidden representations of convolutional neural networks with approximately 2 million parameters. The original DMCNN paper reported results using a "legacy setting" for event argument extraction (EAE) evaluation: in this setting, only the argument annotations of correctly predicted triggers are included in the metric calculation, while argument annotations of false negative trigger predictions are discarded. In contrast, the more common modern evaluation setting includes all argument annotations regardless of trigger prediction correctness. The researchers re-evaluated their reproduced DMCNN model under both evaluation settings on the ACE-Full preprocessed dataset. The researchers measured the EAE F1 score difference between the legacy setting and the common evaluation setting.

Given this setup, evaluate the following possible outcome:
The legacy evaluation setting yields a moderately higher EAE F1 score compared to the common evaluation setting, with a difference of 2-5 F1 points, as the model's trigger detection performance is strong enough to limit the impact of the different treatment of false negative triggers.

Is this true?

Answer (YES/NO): NO